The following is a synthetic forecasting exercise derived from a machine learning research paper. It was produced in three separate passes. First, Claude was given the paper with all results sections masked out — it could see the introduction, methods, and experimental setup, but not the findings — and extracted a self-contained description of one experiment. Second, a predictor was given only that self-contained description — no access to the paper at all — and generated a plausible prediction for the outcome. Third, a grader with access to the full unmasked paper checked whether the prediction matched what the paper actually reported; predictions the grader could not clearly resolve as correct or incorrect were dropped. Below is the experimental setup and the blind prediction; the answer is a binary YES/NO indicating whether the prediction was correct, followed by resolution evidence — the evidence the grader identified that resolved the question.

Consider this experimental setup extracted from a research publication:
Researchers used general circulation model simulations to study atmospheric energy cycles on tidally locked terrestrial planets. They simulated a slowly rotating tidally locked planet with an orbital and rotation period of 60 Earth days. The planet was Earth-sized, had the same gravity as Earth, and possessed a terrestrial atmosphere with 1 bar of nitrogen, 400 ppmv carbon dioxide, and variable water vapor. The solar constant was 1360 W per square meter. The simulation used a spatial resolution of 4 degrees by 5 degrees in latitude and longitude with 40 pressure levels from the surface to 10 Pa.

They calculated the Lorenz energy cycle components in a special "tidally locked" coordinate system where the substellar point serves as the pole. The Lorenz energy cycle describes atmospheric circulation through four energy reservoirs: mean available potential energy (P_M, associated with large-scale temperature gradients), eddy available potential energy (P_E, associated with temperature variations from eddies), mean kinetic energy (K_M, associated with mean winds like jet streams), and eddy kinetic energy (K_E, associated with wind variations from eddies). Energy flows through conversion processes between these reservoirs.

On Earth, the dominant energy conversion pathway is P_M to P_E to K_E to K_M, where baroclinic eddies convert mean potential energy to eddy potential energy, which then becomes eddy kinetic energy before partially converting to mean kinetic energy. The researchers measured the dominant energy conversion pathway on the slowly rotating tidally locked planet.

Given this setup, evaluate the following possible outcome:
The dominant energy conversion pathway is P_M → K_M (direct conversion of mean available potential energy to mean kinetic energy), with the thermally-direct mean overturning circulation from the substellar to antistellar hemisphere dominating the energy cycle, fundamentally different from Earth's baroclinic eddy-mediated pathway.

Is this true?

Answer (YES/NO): NO